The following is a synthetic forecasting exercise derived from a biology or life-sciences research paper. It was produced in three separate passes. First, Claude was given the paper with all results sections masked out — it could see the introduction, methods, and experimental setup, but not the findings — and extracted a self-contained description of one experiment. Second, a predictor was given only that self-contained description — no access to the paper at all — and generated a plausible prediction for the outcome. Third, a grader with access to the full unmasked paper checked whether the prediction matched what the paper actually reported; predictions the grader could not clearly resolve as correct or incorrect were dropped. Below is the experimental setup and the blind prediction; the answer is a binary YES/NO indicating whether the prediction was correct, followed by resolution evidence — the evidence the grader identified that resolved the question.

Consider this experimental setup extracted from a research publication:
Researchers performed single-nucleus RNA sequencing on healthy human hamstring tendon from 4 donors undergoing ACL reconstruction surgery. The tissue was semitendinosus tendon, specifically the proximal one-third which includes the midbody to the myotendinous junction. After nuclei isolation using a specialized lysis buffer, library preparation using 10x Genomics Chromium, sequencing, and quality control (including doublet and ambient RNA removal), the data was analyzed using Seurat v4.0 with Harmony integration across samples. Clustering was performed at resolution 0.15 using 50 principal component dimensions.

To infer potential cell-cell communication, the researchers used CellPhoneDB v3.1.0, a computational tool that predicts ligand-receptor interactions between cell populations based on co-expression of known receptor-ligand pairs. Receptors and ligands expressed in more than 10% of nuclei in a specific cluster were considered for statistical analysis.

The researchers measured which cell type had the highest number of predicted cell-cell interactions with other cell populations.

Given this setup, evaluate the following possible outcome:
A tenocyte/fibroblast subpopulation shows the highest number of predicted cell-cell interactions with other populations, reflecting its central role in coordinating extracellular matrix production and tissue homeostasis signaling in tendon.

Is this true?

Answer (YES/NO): YES